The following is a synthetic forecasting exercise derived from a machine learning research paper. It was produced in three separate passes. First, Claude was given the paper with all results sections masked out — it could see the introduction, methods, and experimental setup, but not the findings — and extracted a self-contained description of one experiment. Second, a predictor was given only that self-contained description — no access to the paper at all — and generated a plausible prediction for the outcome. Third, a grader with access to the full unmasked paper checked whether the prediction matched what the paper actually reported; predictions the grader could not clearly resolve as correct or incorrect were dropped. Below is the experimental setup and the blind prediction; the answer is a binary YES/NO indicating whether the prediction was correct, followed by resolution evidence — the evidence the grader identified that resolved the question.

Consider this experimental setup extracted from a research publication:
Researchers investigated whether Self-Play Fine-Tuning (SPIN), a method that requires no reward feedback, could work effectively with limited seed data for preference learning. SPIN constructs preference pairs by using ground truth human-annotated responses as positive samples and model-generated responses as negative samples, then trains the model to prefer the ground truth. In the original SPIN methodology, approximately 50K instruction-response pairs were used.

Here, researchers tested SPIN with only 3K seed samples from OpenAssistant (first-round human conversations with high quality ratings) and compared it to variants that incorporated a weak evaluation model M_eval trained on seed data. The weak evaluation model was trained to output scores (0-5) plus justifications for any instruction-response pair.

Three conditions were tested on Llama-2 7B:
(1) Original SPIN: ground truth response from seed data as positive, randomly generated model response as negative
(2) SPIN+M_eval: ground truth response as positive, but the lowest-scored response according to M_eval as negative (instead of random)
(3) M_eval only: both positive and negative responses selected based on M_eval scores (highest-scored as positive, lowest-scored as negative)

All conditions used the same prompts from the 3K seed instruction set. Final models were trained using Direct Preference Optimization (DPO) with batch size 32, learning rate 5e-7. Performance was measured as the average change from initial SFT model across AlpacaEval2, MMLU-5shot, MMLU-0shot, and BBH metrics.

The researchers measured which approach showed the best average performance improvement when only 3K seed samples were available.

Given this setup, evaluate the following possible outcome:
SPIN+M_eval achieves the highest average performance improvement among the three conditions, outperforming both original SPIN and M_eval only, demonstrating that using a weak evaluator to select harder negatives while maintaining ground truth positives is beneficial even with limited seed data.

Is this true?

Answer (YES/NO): NO